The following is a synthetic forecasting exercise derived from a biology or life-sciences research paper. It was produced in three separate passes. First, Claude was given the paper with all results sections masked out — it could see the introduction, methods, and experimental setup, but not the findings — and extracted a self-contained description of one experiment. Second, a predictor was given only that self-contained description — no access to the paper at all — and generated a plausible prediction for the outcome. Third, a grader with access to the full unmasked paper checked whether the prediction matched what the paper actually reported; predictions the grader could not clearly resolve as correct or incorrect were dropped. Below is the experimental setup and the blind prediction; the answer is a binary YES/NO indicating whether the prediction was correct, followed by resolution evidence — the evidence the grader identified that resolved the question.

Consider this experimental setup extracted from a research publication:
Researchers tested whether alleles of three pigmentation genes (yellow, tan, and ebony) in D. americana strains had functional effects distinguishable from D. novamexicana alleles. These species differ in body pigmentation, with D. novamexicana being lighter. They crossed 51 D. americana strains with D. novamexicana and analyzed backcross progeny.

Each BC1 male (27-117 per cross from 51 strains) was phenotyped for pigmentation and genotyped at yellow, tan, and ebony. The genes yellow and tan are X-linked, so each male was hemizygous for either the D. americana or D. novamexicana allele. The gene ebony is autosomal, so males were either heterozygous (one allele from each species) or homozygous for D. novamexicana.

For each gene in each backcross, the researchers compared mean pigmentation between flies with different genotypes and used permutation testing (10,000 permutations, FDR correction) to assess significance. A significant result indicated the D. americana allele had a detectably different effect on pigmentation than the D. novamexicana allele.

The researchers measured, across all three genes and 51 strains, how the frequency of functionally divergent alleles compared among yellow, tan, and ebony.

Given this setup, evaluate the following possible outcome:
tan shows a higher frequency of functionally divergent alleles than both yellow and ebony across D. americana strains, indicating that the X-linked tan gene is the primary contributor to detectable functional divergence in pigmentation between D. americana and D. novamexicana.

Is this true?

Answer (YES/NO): NO